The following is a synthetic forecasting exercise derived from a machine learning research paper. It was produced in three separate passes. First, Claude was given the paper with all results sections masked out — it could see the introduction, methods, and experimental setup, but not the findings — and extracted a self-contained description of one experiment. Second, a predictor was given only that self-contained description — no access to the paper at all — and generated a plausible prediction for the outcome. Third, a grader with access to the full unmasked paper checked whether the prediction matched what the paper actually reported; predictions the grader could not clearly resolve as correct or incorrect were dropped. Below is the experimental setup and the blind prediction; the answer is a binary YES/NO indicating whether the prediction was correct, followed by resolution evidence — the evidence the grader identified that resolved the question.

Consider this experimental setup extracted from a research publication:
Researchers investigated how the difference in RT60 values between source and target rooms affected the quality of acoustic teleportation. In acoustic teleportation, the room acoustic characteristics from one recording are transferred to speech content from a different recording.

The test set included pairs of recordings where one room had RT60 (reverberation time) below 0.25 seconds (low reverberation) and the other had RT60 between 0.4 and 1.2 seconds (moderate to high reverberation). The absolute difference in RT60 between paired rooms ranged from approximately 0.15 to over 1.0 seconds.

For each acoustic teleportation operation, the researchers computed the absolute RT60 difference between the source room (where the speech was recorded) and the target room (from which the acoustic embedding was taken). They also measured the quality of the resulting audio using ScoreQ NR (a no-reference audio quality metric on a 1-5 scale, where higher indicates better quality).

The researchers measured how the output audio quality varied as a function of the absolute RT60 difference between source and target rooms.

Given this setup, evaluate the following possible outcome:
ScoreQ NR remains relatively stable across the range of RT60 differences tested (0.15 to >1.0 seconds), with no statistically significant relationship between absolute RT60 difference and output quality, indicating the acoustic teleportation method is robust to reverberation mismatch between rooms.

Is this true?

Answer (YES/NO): NO